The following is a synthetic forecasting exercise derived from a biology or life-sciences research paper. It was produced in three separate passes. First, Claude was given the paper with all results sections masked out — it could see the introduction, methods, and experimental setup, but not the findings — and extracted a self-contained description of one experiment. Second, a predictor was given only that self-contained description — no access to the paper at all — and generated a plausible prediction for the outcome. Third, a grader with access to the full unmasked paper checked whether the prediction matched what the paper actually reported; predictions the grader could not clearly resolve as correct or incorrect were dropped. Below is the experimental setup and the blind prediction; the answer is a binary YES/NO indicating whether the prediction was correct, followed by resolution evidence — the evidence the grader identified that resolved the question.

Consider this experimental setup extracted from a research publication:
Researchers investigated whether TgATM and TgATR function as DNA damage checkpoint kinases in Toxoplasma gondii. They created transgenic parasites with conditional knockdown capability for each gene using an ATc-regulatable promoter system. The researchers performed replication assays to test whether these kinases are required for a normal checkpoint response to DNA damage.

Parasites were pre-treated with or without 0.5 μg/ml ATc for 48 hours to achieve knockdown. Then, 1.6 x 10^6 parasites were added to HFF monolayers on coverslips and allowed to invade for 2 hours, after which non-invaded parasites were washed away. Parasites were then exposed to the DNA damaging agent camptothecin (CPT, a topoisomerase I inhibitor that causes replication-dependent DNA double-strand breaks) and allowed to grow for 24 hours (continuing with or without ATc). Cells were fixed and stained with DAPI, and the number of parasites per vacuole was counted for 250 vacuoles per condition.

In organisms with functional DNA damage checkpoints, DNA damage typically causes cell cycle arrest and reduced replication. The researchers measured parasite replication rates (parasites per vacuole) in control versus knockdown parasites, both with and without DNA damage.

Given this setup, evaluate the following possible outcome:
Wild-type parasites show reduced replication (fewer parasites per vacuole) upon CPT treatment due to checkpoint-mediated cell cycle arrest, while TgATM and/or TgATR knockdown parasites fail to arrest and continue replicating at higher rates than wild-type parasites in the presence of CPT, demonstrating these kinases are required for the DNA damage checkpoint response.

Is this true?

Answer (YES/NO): YES